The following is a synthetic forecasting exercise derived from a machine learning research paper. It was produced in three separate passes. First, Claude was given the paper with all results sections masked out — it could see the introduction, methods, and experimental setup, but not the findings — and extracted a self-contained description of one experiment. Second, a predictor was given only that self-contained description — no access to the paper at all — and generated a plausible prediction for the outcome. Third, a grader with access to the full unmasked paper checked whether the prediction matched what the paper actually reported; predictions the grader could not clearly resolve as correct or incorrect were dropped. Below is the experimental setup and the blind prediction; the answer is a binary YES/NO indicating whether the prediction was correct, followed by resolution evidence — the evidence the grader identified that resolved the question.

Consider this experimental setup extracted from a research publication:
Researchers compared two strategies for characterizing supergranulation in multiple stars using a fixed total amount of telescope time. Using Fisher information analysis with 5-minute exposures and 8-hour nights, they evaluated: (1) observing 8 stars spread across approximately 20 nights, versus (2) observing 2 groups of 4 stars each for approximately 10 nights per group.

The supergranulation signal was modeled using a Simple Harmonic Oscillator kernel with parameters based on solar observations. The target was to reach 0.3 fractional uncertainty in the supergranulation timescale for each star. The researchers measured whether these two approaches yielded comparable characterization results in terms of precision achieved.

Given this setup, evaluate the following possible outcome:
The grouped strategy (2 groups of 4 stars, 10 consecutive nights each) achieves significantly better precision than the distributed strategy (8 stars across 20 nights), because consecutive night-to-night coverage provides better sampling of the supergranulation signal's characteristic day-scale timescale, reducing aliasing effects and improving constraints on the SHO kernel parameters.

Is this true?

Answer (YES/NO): NO